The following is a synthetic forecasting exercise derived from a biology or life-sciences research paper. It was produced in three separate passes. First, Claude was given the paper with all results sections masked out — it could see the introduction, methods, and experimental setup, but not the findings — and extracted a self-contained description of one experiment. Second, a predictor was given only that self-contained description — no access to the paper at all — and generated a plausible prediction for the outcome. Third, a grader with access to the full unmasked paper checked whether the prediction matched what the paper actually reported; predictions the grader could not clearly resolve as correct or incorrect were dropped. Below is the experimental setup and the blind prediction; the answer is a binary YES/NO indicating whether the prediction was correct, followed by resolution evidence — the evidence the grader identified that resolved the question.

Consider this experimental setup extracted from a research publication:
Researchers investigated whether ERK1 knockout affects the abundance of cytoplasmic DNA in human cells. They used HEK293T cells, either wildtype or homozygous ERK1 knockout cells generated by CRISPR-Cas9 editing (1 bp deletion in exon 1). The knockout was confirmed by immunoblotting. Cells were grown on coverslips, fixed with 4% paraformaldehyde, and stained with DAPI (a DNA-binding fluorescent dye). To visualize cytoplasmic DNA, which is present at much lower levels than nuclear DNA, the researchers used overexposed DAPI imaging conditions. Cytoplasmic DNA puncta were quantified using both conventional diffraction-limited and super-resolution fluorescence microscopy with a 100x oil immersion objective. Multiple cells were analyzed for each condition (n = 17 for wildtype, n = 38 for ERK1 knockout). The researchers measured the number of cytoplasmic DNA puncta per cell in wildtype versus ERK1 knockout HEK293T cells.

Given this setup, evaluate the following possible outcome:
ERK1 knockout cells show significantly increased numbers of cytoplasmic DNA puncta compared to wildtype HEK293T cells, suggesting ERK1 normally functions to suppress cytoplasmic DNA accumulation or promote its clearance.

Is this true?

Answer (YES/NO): YES